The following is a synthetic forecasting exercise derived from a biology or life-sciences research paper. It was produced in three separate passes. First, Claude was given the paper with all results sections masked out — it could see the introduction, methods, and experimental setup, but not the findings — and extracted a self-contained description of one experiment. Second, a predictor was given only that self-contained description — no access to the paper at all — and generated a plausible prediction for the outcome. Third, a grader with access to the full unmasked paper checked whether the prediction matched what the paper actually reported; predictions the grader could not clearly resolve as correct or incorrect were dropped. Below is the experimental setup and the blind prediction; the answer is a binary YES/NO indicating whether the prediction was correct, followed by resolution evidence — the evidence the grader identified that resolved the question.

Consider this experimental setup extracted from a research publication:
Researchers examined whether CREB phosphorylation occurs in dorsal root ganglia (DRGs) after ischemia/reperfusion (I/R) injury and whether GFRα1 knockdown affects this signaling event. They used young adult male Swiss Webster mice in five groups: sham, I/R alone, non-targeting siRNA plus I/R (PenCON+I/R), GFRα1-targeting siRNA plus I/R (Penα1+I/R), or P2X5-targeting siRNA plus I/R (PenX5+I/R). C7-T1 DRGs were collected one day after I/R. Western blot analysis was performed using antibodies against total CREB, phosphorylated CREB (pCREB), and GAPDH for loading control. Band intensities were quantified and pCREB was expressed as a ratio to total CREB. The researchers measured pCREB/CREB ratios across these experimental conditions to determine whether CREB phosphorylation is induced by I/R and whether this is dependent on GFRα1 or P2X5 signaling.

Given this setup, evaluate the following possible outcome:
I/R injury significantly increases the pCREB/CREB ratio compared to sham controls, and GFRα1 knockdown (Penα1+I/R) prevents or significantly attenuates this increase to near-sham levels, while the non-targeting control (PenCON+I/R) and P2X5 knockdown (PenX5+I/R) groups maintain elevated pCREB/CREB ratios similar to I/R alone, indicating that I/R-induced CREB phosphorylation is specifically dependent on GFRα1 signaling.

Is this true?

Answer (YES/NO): NO